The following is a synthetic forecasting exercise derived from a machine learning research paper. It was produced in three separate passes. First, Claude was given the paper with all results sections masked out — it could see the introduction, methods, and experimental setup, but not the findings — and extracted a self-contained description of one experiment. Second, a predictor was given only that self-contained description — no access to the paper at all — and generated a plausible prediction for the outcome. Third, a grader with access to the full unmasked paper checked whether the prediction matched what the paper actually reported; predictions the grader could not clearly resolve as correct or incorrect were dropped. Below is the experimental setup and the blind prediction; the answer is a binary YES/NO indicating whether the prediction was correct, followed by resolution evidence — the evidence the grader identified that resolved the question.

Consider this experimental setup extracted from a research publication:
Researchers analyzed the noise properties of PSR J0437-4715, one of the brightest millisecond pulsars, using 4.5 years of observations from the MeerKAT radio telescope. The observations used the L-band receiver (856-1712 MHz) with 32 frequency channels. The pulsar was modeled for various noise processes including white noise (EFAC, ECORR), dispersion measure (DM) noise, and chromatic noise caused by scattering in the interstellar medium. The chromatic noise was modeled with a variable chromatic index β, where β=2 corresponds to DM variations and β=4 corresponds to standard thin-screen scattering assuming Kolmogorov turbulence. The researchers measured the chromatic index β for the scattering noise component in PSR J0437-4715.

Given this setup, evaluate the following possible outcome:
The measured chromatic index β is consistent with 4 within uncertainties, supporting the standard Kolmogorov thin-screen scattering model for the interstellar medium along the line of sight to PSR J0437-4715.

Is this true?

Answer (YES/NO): NO